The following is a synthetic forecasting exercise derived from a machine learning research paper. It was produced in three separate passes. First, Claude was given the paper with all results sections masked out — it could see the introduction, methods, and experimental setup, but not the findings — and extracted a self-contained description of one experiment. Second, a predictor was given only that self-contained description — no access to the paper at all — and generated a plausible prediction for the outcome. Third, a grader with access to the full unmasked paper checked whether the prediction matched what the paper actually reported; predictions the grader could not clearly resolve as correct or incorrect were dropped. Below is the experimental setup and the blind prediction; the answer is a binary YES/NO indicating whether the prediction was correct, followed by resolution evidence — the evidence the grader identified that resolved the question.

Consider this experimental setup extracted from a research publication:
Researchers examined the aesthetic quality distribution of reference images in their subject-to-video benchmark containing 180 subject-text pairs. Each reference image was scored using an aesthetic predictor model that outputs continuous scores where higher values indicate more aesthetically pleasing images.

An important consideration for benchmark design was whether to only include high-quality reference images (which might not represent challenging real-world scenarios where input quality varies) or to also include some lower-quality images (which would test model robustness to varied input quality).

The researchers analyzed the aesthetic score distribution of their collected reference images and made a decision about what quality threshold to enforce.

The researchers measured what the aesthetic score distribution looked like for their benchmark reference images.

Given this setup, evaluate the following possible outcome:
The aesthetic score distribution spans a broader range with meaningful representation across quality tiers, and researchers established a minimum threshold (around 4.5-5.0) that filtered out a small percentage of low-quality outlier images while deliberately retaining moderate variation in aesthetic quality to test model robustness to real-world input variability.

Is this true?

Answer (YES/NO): NO